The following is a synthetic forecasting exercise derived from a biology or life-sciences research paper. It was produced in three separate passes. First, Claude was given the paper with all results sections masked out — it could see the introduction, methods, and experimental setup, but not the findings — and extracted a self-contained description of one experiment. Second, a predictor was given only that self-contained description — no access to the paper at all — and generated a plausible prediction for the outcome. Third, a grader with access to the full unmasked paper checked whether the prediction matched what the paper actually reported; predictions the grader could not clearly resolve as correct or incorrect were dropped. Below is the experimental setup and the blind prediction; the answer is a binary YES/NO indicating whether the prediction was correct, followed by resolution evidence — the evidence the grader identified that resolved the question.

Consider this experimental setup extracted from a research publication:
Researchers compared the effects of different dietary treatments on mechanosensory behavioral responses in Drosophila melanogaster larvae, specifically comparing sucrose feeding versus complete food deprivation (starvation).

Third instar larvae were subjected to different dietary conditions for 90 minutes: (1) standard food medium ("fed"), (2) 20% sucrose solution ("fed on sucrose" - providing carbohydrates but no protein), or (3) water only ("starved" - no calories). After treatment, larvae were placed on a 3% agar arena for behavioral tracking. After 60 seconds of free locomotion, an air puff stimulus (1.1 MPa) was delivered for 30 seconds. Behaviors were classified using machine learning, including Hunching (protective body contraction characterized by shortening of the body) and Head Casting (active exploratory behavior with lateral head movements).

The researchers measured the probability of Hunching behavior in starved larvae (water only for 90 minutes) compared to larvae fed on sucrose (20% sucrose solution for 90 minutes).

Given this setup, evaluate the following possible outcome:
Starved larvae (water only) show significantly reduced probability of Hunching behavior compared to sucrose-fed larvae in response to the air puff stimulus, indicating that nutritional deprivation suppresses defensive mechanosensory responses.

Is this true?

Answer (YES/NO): NO